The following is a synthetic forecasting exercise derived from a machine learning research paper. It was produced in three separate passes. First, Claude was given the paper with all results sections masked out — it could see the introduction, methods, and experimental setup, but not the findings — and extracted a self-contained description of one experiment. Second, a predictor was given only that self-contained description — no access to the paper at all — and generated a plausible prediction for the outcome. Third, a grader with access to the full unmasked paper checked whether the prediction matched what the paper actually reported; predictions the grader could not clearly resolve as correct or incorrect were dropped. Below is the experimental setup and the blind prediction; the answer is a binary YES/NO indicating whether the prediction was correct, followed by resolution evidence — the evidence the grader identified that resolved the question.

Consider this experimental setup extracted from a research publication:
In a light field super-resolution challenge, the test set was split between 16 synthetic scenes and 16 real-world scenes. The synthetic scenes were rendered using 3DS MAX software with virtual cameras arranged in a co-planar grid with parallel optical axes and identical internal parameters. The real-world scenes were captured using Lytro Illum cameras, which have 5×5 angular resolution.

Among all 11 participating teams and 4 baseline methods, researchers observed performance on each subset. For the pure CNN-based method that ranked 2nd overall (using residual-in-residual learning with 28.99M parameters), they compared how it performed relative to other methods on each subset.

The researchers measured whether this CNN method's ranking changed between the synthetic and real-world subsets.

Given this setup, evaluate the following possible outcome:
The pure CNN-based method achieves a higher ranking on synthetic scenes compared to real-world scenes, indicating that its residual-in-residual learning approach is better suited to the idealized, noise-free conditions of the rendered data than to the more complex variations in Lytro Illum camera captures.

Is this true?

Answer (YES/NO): NO